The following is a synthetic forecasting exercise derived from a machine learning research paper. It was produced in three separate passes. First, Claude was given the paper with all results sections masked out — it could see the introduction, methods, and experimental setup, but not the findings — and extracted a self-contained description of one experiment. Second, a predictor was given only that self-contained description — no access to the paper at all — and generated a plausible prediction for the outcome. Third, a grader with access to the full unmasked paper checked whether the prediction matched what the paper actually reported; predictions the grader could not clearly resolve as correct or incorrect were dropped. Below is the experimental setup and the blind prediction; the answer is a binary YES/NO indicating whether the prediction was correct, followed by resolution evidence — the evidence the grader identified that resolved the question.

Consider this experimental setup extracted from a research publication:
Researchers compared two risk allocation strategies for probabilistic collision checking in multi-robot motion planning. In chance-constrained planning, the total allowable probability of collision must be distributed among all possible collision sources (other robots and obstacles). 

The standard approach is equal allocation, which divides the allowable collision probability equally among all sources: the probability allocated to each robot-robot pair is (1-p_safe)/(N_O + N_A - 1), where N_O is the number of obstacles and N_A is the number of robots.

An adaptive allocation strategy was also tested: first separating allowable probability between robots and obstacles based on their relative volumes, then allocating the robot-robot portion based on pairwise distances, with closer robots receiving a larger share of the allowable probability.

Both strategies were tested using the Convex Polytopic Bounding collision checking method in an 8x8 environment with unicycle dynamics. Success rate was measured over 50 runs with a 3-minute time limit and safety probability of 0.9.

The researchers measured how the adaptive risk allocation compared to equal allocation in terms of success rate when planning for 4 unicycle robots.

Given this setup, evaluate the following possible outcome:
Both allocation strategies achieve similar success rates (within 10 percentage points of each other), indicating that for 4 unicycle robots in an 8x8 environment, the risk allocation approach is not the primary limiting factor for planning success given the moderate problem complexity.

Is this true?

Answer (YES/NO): YES